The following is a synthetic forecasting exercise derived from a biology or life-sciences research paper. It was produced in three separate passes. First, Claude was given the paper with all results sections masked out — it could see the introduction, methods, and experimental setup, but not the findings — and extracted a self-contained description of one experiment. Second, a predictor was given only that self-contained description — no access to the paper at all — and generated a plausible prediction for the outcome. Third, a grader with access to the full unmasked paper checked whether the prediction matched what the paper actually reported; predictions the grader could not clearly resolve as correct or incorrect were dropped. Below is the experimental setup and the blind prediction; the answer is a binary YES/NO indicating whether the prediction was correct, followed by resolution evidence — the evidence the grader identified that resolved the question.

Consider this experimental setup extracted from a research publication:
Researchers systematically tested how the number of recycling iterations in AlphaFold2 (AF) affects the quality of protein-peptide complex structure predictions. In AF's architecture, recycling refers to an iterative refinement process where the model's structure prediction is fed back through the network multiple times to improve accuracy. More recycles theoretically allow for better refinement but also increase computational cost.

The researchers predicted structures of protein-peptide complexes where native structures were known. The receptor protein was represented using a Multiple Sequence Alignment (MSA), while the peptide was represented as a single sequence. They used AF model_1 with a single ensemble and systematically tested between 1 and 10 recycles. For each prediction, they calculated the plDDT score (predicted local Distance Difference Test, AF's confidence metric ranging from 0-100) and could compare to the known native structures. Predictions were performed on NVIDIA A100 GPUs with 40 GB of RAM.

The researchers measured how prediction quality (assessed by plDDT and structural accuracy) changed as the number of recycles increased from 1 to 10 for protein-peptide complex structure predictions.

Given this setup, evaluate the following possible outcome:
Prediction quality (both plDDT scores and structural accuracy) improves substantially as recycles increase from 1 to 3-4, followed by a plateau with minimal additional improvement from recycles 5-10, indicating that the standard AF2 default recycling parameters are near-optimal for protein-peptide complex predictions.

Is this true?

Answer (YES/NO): NO